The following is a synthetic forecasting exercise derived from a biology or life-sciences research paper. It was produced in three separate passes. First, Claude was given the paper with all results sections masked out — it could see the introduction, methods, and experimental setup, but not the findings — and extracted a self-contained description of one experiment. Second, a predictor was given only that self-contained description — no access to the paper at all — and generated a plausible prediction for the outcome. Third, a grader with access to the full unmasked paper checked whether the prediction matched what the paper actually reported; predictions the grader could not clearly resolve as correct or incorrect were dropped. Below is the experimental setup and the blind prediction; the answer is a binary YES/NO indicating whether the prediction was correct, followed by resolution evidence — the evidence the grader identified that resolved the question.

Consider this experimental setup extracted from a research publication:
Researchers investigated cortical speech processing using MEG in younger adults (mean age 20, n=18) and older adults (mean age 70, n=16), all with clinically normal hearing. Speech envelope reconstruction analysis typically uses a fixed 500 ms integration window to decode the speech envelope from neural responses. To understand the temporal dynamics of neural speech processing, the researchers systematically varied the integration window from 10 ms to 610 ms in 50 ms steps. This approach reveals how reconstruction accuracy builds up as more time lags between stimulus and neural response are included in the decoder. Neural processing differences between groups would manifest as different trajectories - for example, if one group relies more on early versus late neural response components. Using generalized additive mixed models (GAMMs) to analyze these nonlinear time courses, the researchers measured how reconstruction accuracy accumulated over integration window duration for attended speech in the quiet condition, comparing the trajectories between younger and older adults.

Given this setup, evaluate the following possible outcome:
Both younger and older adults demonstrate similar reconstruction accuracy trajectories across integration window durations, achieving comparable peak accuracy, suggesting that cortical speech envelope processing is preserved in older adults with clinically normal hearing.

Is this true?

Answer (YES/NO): NO